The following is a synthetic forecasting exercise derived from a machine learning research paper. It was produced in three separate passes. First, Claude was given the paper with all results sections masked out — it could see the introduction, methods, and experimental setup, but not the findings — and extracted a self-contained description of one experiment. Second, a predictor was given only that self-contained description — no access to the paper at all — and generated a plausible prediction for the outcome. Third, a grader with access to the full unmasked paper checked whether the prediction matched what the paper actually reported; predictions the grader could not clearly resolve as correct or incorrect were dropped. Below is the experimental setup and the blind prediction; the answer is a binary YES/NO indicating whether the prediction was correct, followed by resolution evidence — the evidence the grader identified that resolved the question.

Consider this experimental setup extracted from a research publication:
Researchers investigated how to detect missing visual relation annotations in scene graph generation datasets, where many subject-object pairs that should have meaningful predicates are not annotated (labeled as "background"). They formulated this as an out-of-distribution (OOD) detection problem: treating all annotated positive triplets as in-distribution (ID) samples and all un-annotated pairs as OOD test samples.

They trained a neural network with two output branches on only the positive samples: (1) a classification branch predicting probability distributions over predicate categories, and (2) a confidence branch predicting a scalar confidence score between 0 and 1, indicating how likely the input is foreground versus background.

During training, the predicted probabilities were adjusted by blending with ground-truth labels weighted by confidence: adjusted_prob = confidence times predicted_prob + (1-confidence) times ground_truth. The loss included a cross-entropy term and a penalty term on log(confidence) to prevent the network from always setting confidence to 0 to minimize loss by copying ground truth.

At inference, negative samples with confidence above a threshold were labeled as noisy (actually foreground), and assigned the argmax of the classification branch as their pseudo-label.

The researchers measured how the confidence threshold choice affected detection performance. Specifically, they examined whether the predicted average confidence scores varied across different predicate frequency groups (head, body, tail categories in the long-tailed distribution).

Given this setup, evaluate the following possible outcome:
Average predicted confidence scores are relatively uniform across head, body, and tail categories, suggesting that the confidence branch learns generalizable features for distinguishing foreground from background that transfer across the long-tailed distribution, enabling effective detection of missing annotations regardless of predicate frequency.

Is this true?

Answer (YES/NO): NO